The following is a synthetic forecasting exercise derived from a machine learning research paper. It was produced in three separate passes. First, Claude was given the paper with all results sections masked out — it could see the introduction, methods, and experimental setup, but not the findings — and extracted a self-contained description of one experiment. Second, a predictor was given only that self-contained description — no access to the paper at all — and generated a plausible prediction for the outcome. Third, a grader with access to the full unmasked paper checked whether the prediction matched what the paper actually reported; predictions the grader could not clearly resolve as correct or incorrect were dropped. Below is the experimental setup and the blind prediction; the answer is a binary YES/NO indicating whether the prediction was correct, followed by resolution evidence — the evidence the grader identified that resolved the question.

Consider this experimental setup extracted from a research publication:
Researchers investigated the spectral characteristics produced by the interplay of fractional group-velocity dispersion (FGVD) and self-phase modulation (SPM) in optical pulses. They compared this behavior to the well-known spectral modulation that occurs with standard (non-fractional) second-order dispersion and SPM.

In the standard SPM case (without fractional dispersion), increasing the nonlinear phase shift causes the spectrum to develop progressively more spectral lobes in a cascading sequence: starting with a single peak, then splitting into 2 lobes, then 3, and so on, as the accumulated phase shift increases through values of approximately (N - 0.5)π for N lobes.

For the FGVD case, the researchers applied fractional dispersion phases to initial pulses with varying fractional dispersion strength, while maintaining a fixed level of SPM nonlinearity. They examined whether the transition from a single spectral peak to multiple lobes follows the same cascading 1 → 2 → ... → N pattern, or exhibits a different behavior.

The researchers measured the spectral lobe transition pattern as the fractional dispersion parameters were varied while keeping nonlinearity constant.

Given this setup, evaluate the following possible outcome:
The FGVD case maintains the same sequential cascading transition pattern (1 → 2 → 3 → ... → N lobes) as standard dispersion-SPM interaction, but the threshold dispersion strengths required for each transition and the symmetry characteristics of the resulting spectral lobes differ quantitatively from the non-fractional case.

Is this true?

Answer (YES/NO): NO